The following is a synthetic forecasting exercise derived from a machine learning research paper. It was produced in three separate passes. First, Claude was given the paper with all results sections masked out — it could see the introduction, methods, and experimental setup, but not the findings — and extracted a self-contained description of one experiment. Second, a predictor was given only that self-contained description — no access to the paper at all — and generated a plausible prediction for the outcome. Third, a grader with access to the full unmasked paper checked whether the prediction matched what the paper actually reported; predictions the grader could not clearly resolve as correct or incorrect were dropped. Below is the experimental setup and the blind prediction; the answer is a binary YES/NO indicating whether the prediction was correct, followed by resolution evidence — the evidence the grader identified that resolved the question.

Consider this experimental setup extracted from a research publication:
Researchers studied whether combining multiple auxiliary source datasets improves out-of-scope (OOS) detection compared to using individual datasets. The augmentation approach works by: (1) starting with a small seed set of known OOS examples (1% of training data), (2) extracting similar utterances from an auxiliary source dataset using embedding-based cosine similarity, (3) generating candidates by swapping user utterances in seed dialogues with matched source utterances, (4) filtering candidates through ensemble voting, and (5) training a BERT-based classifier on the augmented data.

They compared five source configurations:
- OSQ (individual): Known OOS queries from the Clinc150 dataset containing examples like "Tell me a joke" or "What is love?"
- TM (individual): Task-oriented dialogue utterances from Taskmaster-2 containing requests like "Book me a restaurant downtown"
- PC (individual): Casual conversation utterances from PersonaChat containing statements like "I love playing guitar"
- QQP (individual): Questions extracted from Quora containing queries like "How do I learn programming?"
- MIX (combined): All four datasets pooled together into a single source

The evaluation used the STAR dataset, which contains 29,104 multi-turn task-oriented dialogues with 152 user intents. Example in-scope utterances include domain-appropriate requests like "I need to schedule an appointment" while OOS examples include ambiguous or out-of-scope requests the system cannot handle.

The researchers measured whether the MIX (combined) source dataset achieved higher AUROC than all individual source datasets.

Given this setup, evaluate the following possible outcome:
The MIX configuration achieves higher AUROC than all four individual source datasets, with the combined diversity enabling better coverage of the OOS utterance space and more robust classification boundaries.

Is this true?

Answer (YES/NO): YES